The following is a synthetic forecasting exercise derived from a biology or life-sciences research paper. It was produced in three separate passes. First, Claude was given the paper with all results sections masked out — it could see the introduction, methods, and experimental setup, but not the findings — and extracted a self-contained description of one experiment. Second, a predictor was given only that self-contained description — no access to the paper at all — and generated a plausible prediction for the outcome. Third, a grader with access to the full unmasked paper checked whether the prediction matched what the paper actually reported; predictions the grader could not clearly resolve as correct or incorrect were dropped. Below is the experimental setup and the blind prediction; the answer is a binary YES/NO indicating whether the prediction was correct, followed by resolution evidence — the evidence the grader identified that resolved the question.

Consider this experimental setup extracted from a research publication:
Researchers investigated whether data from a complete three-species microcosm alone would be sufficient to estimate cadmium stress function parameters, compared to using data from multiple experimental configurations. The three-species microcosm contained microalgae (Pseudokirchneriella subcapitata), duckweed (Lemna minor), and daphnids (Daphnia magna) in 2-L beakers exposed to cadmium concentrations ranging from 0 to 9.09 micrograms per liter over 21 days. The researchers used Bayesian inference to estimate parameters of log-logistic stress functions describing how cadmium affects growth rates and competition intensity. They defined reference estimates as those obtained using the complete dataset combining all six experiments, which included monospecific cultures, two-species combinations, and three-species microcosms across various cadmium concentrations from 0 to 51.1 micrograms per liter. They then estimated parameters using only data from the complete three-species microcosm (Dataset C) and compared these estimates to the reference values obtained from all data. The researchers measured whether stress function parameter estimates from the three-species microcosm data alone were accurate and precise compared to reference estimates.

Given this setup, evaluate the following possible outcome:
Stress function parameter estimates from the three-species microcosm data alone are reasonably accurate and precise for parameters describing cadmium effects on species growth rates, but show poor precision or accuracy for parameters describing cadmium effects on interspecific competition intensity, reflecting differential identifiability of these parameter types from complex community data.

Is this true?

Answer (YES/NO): NO